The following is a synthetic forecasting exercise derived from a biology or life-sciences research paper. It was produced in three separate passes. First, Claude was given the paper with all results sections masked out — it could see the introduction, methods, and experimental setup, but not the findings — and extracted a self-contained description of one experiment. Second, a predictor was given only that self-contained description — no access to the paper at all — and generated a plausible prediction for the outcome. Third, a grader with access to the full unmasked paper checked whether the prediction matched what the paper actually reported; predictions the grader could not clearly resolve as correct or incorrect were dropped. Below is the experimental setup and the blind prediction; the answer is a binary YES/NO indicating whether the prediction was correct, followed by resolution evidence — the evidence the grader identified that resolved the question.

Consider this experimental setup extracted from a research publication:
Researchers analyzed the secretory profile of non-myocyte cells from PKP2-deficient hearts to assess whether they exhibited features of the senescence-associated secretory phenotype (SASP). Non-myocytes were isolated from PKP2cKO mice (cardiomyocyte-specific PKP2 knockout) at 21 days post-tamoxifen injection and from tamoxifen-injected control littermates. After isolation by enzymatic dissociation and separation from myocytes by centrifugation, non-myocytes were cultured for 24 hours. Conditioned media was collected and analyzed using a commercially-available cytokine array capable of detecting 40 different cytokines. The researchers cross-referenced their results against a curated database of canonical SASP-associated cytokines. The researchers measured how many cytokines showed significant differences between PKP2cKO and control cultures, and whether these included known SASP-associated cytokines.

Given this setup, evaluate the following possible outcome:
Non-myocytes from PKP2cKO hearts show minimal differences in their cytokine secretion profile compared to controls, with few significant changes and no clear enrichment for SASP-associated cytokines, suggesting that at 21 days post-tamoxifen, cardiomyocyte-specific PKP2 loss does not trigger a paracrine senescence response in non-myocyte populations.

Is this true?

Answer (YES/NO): NO